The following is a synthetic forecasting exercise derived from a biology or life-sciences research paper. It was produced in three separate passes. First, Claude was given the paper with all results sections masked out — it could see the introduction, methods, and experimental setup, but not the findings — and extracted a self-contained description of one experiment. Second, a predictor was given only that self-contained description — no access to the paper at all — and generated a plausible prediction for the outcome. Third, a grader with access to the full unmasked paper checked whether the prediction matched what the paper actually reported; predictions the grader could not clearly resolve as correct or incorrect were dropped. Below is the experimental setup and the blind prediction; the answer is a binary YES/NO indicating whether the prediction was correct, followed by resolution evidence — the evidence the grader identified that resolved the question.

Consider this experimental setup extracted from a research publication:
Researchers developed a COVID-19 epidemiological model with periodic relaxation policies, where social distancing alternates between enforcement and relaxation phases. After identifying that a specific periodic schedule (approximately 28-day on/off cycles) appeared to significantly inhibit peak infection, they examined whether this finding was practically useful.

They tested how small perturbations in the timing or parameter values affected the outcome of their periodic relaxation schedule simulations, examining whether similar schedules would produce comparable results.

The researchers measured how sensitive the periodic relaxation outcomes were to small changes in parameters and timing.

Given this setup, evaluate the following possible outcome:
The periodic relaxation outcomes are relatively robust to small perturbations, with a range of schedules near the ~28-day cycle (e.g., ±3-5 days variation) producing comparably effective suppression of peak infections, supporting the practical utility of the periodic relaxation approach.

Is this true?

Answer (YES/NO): NO